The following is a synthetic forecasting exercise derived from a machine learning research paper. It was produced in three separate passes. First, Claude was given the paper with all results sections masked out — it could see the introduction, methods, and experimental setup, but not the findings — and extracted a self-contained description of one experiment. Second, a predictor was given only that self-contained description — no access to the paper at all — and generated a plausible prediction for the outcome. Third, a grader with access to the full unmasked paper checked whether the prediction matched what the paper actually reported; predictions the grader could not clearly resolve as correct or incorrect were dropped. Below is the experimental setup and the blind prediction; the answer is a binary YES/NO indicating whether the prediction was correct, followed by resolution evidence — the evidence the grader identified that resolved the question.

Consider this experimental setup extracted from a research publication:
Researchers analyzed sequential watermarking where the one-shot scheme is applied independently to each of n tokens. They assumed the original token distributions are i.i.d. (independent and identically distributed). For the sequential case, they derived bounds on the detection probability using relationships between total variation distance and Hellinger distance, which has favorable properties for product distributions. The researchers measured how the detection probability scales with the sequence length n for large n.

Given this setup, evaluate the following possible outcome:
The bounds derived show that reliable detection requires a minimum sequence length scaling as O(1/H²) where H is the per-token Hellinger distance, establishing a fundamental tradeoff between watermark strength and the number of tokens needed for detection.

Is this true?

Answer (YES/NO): NO